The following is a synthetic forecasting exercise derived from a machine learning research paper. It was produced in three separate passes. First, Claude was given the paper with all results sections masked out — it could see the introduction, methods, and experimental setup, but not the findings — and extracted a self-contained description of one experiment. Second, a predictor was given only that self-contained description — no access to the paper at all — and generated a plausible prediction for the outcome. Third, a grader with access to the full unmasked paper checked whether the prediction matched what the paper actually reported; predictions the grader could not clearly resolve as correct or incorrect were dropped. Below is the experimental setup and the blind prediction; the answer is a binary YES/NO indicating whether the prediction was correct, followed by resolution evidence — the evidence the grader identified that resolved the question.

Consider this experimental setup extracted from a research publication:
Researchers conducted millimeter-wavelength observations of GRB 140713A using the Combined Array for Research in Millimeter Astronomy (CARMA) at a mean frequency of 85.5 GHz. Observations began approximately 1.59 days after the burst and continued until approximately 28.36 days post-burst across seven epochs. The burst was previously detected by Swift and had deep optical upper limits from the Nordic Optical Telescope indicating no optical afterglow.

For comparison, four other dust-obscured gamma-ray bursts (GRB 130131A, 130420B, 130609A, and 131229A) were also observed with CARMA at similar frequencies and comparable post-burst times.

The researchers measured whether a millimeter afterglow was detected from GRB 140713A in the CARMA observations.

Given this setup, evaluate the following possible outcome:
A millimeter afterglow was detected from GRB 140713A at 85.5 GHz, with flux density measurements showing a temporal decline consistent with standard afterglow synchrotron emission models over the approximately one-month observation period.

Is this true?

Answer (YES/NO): YES